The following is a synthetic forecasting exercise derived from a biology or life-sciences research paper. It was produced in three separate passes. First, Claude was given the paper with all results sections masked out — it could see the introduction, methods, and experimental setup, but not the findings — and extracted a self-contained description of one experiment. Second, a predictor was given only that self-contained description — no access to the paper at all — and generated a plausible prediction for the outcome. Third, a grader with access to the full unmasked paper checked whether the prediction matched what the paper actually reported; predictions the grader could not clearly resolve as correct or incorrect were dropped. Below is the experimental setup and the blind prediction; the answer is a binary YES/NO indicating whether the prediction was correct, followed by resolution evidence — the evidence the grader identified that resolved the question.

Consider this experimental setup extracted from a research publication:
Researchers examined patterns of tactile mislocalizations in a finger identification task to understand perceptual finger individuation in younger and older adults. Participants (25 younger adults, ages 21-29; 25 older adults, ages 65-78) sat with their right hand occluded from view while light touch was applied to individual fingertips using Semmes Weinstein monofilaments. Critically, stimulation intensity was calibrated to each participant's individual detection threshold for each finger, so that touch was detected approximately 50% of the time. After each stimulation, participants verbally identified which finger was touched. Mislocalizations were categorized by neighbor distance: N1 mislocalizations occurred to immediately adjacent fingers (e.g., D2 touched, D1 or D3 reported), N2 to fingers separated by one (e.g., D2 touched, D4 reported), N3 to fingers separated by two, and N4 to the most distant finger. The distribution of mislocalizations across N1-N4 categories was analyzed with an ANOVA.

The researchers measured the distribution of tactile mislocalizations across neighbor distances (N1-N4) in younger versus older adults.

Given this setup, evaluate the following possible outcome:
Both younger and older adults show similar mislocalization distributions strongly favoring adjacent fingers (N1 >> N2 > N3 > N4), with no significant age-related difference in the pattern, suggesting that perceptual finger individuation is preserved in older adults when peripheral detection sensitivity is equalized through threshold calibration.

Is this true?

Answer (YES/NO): NO